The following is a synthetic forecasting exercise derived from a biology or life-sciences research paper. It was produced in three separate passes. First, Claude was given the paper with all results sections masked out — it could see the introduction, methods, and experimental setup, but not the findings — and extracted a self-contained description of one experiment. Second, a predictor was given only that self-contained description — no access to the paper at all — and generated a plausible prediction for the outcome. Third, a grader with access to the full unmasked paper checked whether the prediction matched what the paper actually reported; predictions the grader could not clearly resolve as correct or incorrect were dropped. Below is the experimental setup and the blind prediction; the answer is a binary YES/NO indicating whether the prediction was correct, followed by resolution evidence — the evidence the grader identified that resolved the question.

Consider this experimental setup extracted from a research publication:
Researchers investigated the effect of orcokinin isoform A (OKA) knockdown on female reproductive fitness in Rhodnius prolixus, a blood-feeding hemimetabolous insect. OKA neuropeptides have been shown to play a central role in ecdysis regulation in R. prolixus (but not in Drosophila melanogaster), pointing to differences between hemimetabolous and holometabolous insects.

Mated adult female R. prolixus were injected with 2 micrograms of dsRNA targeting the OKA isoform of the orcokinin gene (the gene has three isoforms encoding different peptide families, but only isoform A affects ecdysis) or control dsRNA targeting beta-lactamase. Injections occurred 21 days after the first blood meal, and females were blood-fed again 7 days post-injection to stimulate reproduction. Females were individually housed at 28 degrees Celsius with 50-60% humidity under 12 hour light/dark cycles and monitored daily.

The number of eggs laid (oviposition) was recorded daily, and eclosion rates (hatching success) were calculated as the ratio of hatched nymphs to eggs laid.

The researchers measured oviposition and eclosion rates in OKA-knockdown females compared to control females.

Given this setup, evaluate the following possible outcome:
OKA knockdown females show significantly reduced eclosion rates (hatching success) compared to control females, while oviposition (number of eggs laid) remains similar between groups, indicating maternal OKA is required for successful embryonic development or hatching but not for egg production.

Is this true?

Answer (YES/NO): NO